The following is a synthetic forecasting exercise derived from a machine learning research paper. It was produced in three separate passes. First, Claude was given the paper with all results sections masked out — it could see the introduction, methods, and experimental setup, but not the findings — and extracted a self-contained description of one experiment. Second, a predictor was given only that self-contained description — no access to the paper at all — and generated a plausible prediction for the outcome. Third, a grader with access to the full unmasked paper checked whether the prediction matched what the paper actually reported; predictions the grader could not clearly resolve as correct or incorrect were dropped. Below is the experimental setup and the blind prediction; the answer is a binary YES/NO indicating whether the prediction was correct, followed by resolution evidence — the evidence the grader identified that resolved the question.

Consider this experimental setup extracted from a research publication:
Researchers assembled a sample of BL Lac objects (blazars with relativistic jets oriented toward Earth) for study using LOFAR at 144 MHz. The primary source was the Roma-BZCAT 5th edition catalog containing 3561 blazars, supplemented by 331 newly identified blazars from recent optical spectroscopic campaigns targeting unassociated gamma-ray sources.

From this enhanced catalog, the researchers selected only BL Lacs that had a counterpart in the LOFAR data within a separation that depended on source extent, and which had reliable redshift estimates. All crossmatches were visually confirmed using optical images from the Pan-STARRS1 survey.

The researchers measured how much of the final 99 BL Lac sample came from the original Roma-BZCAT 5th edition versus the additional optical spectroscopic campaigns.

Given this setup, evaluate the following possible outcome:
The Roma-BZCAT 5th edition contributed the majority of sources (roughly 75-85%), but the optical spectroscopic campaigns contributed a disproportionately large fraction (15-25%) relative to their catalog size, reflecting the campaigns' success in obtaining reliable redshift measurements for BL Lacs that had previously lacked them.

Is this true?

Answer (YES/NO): NO